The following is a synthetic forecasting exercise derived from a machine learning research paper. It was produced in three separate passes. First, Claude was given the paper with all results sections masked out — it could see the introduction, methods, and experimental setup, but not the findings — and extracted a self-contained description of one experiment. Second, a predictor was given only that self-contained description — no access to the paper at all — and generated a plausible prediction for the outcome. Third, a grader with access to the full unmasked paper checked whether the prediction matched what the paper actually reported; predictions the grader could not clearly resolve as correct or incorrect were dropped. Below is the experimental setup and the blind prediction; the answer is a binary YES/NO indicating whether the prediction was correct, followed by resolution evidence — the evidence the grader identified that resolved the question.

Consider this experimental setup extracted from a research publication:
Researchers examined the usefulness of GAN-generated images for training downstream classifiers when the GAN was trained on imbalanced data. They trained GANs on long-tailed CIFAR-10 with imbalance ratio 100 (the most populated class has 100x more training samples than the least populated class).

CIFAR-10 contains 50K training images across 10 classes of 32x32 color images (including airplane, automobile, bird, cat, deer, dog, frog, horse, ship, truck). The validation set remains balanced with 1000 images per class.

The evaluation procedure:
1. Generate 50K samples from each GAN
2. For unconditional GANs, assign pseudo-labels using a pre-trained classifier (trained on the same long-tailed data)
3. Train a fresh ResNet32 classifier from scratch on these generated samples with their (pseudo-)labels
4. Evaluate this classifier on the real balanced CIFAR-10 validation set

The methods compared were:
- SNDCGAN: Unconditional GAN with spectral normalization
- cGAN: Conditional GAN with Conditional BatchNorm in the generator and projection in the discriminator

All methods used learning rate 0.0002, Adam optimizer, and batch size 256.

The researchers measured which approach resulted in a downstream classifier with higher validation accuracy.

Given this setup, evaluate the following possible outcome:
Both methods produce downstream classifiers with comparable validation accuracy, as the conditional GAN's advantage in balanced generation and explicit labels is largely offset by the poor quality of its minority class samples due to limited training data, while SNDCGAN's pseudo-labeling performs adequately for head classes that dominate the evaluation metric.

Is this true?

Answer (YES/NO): NO